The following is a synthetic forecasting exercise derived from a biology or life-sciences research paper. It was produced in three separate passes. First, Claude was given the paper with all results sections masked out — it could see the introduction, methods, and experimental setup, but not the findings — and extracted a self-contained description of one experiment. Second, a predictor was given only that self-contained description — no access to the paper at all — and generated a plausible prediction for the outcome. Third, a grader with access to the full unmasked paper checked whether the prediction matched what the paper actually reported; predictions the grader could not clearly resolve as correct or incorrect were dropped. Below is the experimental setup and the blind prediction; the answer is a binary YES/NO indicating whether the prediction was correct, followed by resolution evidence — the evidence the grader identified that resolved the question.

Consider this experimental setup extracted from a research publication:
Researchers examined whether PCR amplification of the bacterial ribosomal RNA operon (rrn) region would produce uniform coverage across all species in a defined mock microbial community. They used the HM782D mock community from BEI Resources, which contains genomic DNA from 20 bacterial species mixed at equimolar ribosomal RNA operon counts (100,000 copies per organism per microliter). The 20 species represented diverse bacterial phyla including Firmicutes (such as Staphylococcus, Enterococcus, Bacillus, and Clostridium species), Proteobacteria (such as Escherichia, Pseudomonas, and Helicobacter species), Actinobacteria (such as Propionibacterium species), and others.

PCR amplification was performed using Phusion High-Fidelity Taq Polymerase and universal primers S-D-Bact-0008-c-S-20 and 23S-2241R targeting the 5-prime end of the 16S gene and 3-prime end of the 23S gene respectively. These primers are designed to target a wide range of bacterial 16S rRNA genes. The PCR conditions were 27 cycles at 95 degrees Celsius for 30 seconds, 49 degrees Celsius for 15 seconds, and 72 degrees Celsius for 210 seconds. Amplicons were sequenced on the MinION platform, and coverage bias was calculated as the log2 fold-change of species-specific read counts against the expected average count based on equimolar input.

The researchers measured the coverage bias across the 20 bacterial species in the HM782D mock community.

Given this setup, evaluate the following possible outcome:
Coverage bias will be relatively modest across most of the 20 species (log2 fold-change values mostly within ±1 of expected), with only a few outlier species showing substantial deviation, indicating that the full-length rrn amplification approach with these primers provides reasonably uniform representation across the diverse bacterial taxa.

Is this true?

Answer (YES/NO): NO